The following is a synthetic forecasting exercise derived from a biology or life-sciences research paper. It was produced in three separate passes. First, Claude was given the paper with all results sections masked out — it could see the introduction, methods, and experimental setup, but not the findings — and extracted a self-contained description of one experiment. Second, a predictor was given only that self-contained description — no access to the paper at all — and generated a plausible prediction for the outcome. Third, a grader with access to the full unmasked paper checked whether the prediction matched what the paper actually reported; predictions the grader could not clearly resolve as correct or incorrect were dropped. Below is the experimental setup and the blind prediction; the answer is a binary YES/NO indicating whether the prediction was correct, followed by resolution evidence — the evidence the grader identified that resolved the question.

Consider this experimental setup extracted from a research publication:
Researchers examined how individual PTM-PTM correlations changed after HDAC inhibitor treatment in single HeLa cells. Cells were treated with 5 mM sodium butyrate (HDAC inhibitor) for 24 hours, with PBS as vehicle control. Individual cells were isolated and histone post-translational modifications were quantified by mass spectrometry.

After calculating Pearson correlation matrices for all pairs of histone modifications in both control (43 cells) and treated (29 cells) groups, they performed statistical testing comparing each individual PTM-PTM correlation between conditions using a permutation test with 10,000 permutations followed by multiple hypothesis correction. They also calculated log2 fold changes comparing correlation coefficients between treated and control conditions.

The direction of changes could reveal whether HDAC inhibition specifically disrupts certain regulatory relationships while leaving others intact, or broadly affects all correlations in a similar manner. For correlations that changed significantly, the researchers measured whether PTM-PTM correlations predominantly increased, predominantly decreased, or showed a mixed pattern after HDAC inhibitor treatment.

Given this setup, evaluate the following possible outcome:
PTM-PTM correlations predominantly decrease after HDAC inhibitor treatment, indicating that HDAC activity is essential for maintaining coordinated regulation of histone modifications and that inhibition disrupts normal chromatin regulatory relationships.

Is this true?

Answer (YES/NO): NO